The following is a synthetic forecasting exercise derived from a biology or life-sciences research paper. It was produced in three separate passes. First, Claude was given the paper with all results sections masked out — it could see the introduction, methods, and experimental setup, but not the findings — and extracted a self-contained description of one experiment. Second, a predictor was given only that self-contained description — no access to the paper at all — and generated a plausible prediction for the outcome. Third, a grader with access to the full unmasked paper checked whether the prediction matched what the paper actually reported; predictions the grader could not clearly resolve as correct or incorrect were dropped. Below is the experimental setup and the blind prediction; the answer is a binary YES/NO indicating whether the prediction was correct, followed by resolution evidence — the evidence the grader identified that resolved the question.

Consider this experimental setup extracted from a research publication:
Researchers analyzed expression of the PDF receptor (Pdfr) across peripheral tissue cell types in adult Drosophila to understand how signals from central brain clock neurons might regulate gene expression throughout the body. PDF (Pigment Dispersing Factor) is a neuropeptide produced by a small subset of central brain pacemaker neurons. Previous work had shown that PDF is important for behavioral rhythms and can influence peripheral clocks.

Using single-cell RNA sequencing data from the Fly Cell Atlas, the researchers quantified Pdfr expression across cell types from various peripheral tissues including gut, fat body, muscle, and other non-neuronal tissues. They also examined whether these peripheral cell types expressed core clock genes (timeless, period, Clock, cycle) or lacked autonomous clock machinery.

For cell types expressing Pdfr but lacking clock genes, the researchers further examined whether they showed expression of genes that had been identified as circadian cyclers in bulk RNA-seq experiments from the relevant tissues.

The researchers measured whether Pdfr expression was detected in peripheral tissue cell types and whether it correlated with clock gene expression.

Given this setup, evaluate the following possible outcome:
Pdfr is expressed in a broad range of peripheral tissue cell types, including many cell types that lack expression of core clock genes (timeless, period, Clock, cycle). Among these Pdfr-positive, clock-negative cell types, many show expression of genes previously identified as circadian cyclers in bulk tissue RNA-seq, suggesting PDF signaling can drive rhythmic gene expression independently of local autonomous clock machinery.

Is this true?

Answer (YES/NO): YES